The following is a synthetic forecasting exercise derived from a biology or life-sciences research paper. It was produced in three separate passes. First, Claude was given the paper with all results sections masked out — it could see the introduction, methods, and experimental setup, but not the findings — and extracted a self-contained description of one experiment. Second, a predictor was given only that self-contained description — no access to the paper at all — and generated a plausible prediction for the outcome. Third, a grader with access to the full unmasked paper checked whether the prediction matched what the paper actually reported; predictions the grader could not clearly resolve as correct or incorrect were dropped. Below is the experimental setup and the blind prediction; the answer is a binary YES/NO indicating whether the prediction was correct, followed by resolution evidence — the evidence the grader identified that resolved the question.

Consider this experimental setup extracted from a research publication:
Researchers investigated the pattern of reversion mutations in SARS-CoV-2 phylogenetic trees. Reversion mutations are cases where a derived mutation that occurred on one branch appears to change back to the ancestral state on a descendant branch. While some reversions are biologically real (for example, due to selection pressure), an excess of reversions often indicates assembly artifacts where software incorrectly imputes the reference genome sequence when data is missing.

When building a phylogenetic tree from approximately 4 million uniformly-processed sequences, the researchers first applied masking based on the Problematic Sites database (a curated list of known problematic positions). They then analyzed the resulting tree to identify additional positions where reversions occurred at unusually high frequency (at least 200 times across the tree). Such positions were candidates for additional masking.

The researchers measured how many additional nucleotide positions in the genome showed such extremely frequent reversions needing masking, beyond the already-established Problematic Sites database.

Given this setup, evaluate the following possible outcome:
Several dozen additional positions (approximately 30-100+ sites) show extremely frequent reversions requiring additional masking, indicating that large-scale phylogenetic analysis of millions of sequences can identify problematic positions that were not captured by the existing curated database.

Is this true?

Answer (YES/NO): YES